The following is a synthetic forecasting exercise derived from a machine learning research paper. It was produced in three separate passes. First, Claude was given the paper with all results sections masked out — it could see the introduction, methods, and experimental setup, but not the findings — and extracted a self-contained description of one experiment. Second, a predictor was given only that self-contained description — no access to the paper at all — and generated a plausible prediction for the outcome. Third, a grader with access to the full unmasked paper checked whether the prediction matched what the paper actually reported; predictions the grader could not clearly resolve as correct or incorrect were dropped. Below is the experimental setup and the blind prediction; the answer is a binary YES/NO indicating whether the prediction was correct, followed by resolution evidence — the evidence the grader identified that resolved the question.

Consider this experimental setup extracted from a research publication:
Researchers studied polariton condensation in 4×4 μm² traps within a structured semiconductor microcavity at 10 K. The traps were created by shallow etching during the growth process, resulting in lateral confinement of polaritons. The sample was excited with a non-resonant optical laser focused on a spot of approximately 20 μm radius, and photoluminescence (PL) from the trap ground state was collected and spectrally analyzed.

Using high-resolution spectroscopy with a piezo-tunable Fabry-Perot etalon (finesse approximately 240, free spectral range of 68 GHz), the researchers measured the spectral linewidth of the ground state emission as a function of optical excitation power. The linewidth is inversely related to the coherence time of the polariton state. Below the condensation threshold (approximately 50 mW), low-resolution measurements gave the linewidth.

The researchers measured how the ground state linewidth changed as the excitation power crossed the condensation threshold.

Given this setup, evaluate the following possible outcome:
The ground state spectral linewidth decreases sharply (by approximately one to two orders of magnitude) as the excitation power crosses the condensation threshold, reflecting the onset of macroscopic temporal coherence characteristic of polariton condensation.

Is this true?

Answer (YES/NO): YES